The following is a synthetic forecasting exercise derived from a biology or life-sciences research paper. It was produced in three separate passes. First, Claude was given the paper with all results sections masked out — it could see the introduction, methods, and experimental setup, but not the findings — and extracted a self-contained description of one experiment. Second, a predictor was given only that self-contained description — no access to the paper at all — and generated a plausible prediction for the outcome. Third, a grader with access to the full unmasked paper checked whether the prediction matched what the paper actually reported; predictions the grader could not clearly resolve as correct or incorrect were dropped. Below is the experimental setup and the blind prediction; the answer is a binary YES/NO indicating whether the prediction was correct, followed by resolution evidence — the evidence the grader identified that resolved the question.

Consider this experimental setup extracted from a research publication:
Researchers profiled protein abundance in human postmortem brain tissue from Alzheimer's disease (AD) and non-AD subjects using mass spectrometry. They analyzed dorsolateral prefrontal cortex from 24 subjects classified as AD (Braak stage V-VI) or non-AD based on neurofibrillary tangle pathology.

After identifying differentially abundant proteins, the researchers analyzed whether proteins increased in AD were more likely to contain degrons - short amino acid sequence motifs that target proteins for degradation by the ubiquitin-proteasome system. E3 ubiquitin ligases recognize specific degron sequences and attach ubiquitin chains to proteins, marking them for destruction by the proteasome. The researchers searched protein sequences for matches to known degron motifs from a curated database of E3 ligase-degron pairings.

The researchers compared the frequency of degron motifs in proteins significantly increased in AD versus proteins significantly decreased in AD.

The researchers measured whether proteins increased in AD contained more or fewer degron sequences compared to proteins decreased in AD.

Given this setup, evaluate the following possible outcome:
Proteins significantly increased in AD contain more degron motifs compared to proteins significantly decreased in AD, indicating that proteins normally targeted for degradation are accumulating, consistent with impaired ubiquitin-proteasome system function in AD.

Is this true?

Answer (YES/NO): YES